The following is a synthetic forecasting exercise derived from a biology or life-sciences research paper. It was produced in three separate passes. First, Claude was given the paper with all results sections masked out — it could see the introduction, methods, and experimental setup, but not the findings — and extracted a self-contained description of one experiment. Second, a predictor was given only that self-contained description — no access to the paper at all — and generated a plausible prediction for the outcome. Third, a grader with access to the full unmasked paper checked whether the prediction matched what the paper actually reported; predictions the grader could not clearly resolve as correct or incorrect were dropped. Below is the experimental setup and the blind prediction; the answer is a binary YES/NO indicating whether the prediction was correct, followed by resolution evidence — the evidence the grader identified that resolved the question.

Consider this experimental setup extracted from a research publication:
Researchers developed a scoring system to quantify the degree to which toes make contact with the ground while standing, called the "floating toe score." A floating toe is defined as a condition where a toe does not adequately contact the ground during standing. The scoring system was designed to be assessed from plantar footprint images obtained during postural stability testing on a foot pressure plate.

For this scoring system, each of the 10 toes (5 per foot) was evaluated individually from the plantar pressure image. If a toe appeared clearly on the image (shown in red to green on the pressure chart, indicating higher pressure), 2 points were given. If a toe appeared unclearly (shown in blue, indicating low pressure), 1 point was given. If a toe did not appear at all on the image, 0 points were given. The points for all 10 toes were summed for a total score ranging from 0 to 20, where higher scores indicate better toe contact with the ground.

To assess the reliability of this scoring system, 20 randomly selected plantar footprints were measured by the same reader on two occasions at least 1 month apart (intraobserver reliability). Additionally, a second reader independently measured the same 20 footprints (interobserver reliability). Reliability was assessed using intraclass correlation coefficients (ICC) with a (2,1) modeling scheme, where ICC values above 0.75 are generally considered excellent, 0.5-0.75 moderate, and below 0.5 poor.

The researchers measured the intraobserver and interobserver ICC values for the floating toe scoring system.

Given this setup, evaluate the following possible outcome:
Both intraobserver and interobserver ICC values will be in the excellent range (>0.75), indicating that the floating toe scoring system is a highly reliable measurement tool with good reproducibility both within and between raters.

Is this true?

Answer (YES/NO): YES